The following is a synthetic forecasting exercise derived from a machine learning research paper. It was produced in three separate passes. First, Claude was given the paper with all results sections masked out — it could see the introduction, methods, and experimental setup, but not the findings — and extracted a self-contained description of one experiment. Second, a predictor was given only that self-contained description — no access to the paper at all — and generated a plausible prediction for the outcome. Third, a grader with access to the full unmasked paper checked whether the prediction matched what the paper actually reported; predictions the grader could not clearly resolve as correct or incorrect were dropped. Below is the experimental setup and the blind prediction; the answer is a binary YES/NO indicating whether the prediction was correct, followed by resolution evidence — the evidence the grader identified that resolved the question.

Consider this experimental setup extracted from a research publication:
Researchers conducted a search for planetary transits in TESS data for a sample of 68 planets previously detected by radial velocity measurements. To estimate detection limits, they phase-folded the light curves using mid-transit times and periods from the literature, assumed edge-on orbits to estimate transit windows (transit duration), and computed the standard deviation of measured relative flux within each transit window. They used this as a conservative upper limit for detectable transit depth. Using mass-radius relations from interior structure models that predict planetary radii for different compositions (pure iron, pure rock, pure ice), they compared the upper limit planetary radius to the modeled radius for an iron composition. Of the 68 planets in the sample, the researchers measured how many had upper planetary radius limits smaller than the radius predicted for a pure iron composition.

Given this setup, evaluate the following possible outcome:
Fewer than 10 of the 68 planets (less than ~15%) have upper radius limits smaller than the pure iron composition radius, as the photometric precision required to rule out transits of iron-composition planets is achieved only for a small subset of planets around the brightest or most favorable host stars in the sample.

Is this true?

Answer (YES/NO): NO